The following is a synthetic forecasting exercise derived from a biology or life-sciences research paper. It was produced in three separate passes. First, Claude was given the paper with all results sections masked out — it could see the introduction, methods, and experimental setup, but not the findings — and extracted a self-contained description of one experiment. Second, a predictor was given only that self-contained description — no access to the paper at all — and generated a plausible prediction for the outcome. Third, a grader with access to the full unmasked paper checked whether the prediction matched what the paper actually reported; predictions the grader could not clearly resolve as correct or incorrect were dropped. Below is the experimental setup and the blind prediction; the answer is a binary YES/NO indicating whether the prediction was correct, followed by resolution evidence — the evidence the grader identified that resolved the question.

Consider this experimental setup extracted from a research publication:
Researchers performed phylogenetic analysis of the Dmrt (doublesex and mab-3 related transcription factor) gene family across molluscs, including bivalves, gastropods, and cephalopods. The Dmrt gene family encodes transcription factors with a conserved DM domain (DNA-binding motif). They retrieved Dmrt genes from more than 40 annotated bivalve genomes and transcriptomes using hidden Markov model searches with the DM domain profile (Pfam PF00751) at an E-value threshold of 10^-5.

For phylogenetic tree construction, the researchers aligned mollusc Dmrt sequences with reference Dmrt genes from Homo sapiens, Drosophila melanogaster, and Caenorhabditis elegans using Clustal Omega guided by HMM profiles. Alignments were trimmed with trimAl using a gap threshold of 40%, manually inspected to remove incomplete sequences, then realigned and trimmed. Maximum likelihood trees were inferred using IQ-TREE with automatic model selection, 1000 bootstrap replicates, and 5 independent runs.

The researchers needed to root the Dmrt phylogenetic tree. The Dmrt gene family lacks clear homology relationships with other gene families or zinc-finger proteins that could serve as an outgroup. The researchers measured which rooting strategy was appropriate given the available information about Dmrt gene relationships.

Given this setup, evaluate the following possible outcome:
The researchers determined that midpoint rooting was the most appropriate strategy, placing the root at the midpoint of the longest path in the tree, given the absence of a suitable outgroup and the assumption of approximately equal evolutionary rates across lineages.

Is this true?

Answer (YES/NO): YES